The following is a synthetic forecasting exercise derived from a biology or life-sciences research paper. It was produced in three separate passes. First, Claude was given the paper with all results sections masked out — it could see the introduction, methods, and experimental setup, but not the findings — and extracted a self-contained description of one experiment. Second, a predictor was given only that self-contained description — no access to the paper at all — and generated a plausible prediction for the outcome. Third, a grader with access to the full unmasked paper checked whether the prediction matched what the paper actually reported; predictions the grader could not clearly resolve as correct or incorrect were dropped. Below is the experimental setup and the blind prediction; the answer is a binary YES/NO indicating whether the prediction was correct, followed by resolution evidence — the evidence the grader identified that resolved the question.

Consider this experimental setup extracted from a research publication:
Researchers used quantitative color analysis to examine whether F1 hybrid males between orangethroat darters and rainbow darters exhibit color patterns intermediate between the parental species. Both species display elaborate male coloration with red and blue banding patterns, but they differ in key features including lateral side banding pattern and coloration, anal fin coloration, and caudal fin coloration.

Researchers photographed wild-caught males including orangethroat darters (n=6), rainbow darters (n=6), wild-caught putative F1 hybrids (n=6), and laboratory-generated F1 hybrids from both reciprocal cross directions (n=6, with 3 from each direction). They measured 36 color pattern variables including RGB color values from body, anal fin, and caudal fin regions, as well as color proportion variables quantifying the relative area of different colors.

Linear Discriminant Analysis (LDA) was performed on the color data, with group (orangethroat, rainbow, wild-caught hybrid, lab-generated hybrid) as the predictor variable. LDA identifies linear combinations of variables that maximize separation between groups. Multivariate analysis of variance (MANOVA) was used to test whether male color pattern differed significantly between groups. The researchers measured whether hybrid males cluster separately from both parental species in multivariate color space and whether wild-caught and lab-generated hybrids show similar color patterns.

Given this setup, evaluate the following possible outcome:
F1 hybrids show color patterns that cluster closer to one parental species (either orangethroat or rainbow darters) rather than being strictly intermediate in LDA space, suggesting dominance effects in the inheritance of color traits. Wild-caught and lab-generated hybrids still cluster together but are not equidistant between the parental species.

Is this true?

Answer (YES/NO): NO